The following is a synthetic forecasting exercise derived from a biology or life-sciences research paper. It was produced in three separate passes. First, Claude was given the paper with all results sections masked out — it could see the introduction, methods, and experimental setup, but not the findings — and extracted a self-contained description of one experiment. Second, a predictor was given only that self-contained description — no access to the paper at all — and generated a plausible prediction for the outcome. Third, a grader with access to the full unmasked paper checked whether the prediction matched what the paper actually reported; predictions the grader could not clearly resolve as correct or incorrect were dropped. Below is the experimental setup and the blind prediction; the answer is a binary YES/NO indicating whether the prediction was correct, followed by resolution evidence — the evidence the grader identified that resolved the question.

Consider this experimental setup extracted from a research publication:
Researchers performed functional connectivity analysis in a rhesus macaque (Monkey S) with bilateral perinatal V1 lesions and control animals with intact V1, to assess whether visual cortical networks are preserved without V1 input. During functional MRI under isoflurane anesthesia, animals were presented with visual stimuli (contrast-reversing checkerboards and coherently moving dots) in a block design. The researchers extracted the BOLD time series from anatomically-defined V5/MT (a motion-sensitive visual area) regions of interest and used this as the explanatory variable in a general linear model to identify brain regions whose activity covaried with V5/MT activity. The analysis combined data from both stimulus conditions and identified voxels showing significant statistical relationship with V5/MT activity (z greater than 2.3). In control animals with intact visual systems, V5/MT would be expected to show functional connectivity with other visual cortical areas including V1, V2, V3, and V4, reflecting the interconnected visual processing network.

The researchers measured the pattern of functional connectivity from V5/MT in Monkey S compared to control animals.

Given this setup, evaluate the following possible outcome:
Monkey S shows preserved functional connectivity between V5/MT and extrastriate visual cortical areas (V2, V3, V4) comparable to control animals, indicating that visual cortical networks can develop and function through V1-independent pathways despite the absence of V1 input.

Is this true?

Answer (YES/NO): NO